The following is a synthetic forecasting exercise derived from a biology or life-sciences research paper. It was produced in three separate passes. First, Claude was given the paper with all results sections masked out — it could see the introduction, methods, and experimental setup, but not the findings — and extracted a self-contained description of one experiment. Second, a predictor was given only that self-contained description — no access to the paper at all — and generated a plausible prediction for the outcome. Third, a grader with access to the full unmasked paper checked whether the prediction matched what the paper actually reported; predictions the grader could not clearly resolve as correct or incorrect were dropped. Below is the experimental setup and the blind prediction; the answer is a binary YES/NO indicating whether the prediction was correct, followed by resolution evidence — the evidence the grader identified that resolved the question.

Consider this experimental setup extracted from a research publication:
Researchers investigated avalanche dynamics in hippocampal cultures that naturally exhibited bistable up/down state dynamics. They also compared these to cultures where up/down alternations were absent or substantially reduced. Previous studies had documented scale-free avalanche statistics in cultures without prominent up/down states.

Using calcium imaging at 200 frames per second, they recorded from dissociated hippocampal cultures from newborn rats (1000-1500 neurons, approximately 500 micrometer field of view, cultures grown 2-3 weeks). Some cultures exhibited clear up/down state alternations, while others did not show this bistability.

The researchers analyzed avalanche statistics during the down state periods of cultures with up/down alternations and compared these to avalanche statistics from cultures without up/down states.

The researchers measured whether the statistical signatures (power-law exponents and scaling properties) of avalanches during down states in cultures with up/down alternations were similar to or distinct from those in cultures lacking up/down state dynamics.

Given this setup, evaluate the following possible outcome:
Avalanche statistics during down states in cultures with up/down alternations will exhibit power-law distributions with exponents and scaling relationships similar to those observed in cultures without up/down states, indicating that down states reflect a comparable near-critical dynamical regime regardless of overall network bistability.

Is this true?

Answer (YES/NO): YES